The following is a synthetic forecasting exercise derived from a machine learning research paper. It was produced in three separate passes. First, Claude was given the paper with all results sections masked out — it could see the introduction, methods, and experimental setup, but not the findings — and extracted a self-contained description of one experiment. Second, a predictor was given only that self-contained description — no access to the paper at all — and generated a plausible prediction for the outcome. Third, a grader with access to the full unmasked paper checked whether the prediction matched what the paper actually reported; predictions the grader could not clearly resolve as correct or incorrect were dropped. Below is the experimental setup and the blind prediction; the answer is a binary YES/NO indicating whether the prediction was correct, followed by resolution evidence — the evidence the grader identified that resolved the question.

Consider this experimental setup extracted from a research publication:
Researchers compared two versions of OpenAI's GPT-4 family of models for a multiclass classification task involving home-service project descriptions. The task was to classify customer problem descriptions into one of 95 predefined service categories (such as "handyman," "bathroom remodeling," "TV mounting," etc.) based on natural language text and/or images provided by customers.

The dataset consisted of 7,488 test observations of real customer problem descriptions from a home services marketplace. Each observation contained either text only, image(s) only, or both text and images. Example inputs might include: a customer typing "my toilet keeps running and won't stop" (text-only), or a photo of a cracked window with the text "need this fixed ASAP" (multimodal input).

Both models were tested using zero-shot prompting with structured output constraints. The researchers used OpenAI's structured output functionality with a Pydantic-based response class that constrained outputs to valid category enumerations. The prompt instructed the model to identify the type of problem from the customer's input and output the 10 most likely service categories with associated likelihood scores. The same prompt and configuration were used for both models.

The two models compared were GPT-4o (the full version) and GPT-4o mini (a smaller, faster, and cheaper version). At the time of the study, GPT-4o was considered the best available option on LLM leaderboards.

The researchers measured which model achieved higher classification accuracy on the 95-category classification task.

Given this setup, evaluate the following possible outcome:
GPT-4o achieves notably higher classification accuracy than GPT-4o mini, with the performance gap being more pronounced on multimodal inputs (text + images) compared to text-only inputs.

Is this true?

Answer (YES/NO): NO